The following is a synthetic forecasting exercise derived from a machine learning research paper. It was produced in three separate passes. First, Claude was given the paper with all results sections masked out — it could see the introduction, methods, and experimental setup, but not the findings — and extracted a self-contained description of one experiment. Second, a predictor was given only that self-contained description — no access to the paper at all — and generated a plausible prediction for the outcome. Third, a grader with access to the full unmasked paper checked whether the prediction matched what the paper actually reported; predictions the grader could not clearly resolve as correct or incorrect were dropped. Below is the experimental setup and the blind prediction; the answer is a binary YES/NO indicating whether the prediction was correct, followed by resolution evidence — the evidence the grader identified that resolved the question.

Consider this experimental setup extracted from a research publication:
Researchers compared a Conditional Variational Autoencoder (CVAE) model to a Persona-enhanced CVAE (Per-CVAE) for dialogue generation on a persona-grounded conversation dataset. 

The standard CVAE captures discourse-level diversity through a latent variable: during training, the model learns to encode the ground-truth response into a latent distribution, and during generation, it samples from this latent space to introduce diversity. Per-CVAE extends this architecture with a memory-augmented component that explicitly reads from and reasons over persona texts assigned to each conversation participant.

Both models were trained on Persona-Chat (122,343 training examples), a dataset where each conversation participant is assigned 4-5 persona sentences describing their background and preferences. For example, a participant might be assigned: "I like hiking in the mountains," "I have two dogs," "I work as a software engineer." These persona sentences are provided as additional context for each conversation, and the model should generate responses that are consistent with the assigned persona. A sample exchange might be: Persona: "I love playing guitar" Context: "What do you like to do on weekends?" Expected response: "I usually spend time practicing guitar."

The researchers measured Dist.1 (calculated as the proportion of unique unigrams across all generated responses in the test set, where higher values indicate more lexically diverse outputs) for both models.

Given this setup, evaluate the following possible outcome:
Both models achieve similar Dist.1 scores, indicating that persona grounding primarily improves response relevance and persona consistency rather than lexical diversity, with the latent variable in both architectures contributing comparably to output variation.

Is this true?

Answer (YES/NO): NO